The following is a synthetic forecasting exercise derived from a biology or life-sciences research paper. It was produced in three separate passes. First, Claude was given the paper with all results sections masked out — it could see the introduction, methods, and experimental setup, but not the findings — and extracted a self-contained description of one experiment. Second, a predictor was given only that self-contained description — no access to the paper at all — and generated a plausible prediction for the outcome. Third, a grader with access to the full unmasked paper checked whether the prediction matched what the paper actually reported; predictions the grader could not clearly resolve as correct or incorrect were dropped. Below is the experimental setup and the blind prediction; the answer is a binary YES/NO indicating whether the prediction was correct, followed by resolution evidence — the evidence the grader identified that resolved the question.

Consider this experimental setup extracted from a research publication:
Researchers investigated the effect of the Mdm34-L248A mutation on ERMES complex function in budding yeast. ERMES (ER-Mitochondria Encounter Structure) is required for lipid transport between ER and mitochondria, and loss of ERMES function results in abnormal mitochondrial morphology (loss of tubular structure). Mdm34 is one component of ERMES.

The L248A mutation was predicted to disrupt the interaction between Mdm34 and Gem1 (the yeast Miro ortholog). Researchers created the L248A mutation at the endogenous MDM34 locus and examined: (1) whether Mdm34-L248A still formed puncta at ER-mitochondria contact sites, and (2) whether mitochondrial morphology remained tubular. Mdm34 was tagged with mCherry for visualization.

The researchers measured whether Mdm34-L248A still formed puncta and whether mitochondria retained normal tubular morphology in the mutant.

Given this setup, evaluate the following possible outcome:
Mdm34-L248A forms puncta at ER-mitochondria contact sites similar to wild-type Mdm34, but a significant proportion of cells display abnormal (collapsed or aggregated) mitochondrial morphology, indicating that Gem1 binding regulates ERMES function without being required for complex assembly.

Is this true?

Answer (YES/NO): NO